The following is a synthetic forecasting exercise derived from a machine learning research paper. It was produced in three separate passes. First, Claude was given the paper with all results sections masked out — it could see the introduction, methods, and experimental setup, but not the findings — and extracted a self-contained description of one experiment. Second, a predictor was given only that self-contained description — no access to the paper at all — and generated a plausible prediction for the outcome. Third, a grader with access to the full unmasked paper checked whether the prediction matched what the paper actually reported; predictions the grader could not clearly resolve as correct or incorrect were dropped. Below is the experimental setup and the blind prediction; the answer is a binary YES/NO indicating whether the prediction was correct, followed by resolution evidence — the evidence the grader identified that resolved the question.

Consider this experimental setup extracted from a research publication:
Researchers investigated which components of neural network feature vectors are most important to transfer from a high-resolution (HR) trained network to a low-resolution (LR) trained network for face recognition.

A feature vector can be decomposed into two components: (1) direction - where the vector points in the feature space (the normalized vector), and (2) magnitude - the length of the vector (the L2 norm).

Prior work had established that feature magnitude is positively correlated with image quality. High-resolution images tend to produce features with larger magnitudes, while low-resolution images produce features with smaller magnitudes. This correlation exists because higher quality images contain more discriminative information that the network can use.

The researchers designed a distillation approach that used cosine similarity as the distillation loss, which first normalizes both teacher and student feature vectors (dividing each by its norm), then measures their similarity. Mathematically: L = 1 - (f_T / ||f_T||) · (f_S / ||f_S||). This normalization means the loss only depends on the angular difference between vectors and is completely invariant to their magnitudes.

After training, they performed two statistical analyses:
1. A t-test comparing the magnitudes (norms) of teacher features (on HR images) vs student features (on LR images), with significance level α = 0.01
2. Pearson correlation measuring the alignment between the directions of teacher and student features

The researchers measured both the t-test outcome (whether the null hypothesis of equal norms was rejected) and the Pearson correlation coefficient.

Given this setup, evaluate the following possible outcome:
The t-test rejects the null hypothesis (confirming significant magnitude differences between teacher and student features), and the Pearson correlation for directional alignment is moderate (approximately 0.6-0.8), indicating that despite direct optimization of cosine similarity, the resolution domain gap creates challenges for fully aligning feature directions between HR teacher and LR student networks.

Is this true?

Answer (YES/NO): NO